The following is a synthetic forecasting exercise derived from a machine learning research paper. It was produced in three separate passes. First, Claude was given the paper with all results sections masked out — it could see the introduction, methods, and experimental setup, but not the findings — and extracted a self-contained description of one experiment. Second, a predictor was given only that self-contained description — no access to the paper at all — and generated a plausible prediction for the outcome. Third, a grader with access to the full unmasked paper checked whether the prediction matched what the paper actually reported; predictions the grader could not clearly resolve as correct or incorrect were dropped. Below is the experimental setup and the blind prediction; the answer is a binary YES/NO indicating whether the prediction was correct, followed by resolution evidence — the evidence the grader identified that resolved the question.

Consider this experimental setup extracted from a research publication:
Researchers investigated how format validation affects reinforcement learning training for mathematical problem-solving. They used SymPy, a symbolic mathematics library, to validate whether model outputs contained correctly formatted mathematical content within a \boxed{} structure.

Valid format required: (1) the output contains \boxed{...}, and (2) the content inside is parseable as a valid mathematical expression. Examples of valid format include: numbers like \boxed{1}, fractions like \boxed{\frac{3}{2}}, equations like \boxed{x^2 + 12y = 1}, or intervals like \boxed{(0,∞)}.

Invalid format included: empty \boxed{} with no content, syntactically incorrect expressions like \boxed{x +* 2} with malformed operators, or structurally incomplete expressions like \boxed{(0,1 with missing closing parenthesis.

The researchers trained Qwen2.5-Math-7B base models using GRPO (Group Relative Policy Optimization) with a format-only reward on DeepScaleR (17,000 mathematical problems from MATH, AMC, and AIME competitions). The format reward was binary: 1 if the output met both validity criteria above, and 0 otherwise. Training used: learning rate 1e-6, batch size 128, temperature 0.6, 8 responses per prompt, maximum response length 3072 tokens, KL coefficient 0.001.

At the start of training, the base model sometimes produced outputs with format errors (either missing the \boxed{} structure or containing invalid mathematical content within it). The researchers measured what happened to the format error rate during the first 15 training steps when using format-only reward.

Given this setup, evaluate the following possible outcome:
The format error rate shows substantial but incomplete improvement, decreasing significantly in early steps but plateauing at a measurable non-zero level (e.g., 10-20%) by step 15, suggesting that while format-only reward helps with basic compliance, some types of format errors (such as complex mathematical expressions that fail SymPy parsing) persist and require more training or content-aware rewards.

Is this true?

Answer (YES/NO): NO